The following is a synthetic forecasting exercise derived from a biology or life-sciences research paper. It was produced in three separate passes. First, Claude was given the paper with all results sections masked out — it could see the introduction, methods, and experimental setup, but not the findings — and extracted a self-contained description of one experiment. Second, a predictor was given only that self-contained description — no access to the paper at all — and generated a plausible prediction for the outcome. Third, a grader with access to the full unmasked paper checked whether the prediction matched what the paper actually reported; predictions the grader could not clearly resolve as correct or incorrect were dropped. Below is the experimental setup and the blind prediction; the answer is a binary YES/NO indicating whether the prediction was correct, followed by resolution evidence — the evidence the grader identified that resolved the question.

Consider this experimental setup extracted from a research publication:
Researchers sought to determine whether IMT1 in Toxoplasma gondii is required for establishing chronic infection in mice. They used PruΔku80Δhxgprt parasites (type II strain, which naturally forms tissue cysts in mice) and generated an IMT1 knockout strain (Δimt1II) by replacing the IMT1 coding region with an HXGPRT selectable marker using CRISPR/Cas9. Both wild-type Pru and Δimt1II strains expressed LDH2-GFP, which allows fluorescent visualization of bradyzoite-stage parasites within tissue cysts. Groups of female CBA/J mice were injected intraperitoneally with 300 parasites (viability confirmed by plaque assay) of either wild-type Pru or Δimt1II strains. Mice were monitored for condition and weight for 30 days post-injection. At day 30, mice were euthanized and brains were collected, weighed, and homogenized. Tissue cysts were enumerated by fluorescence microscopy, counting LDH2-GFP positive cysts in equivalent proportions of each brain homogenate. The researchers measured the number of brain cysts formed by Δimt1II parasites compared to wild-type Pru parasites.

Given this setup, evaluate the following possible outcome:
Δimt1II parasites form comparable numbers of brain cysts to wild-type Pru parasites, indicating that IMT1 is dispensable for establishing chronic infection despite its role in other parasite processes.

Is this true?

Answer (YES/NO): YES